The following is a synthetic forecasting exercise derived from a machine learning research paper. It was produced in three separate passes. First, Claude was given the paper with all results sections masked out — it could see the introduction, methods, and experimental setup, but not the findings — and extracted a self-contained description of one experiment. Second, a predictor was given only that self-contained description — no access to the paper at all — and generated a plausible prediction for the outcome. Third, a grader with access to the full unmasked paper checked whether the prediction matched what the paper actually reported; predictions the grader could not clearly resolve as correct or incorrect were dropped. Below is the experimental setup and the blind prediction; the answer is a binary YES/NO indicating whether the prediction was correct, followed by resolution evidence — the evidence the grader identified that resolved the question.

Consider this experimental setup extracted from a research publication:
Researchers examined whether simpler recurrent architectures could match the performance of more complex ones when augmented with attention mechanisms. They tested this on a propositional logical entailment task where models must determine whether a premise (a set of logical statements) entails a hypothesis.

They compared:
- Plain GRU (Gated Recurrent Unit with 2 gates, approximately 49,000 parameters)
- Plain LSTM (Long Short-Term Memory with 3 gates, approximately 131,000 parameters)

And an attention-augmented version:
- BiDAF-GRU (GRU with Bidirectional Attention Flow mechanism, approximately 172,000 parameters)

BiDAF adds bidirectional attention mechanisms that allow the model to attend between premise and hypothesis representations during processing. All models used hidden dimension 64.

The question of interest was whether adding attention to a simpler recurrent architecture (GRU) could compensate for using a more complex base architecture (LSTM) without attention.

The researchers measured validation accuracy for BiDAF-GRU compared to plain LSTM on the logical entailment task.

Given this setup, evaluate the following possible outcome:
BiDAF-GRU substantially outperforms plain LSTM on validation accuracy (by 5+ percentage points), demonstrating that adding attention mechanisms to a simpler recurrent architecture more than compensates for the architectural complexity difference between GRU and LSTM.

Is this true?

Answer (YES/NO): NO